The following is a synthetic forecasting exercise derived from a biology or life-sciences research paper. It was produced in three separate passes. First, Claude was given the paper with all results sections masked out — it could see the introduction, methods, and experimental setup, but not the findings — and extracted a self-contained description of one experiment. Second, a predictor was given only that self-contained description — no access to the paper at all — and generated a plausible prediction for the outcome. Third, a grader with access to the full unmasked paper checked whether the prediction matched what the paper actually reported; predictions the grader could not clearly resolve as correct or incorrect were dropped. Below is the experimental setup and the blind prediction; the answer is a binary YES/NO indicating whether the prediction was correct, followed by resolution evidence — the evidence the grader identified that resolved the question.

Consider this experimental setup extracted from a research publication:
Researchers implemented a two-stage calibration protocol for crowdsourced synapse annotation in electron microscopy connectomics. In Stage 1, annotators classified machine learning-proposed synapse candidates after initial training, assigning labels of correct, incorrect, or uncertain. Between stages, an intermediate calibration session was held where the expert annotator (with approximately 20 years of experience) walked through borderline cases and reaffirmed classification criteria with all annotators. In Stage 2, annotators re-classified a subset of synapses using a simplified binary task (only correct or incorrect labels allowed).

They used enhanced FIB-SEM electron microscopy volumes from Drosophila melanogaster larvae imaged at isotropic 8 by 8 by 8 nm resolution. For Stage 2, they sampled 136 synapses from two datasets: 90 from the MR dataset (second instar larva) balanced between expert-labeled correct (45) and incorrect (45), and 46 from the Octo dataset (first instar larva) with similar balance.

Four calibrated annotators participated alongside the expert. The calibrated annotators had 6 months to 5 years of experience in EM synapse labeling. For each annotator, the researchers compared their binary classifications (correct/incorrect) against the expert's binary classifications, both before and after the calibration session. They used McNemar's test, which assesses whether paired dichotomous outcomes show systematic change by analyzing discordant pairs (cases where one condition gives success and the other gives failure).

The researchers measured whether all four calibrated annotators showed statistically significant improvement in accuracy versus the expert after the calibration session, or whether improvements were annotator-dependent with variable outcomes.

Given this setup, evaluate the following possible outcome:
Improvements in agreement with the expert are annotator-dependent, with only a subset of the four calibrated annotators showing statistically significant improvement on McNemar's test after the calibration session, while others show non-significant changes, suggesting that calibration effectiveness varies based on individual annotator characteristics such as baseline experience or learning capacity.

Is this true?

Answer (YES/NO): NO